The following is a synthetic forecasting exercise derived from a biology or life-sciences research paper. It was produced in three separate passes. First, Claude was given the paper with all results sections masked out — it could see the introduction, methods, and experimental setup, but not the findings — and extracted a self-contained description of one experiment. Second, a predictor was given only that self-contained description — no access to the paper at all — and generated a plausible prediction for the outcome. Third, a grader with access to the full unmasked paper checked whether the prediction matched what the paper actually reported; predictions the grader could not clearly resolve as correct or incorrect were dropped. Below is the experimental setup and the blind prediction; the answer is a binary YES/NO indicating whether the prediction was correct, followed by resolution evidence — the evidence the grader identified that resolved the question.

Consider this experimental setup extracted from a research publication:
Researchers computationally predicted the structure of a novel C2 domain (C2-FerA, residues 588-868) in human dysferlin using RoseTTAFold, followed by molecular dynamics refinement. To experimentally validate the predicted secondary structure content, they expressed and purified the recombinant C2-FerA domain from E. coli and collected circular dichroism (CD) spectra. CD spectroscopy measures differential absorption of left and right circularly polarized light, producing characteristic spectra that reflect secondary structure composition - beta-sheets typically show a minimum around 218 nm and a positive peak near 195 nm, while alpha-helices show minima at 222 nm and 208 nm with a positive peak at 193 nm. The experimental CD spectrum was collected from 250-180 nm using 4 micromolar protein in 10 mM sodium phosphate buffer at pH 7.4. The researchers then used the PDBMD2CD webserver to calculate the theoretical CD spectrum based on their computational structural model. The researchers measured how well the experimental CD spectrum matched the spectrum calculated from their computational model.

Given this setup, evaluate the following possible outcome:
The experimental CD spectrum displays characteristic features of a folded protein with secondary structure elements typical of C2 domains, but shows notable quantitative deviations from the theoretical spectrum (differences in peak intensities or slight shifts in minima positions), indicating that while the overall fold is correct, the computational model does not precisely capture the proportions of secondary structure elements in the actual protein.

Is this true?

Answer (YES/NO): NO